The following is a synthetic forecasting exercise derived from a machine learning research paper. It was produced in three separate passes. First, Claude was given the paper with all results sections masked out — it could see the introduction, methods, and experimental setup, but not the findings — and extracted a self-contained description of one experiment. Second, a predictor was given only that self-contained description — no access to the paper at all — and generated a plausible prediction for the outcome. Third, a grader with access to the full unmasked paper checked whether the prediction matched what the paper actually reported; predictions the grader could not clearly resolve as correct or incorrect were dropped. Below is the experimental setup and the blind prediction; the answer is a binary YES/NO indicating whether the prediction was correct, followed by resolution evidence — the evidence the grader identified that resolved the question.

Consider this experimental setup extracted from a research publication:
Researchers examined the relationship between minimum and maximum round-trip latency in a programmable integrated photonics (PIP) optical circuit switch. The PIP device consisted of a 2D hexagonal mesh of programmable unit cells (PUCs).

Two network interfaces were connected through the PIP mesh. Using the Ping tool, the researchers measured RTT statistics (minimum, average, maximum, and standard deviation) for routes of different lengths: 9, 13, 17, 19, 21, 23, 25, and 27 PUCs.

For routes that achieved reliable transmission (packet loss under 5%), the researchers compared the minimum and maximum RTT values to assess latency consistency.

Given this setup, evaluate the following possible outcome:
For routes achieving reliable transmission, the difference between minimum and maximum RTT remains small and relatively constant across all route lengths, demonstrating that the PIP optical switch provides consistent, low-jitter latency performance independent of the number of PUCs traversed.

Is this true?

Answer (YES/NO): YES